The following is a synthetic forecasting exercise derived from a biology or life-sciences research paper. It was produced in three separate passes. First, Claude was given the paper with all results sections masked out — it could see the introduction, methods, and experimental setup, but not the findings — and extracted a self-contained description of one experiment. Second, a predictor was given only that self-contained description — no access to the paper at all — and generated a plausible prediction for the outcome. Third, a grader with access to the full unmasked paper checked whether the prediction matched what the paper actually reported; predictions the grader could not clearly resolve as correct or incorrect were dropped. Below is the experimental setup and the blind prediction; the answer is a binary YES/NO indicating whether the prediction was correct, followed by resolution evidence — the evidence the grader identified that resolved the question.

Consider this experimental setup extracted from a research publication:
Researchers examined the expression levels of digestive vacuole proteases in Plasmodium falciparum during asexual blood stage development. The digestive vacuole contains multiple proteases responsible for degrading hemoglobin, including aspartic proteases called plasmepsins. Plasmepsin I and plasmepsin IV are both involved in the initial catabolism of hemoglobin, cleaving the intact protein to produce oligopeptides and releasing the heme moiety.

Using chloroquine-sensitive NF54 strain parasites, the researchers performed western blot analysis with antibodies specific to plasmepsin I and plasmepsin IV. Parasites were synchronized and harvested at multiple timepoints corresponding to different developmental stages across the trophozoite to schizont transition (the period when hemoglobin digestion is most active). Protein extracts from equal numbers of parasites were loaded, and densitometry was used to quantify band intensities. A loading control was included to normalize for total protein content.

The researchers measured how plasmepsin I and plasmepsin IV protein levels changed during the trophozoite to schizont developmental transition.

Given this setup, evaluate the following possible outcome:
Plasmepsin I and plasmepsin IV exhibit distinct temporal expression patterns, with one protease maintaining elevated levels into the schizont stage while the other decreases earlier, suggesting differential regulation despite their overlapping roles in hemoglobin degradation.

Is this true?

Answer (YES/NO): NO